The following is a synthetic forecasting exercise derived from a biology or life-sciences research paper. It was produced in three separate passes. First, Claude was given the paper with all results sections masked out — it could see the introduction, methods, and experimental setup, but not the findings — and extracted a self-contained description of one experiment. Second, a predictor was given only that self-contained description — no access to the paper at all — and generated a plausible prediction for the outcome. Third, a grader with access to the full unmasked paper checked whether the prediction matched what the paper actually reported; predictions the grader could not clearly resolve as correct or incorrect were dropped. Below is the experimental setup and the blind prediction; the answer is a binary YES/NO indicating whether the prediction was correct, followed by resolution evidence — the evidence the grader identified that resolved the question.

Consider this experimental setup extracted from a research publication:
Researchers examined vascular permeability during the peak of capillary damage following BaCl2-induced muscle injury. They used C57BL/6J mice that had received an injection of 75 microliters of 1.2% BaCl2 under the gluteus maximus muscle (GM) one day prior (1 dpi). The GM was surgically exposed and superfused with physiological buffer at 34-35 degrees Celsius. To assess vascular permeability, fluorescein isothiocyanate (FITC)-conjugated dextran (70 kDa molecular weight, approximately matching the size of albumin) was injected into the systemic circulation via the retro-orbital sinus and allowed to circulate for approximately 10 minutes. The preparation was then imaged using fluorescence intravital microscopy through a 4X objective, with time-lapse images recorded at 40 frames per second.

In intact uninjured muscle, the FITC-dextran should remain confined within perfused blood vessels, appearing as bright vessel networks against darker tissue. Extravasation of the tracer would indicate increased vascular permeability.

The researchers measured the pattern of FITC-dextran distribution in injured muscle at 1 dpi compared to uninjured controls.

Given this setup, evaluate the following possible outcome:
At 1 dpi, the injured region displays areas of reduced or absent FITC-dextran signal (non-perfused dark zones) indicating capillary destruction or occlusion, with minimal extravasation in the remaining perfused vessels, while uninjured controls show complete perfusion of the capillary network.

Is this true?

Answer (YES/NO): NO